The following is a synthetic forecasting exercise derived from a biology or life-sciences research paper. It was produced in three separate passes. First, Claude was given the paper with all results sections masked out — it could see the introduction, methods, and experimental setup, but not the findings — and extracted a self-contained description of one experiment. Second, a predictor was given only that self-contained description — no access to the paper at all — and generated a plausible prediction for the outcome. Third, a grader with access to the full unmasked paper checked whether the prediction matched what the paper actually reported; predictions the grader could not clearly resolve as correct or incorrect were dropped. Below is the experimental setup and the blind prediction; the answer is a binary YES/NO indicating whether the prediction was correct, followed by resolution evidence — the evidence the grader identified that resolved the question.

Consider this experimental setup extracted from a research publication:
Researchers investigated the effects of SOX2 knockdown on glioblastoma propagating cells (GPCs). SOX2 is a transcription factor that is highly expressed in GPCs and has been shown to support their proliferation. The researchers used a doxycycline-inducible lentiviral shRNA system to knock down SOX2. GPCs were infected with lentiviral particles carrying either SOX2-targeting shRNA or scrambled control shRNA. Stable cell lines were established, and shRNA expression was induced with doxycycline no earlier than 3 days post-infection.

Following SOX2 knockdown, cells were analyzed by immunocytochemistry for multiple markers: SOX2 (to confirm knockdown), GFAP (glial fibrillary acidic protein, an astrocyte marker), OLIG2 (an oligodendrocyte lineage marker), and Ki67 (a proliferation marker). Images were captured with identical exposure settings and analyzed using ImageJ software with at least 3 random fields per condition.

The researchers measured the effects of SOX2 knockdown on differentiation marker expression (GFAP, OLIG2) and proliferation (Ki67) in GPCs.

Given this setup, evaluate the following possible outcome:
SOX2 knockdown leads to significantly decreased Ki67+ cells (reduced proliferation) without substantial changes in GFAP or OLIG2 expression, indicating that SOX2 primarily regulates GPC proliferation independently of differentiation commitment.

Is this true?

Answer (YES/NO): NO